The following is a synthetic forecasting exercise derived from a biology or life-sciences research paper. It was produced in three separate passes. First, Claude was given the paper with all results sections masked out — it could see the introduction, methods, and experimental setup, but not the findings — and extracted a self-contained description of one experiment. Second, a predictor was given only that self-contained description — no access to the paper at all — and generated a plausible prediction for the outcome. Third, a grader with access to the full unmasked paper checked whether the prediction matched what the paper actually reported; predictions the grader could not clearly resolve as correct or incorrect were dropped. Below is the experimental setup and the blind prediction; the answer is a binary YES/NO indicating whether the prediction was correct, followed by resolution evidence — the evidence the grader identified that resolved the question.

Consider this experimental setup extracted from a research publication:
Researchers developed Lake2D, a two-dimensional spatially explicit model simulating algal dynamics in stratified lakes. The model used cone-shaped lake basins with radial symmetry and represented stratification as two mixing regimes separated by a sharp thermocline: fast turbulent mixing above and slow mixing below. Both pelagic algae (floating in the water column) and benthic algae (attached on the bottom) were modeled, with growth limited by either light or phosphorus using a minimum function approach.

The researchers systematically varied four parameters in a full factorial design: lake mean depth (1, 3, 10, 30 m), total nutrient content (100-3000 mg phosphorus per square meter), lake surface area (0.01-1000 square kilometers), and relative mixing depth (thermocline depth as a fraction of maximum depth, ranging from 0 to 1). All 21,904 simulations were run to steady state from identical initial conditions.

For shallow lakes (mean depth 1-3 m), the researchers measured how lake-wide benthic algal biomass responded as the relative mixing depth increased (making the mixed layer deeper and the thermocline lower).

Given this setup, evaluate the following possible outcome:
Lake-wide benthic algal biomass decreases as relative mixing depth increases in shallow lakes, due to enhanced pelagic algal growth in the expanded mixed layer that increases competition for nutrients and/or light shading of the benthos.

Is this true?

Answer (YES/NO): NO